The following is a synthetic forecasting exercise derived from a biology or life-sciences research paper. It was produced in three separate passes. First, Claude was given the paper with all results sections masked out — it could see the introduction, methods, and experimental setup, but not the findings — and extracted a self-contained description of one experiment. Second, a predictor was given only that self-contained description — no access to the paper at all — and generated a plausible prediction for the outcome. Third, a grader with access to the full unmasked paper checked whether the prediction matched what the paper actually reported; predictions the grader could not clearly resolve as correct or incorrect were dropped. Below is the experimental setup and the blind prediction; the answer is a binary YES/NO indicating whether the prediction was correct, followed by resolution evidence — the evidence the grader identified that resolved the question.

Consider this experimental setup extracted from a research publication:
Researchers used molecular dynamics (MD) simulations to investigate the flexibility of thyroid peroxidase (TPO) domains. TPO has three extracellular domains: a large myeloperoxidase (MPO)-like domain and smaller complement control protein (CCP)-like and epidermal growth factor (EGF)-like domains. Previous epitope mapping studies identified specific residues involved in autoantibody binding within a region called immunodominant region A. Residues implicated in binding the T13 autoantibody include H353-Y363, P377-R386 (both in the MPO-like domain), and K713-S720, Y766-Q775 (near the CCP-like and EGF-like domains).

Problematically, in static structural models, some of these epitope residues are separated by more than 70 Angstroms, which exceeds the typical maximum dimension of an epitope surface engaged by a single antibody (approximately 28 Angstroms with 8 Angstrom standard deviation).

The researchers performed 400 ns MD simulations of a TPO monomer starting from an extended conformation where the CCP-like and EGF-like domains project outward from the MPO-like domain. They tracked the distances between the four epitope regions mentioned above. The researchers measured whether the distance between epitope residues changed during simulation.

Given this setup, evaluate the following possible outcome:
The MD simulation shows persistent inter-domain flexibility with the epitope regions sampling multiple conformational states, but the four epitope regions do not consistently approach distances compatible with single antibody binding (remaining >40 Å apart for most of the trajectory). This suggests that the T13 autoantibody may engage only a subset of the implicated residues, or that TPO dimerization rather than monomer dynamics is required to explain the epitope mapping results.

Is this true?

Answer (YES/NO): NO